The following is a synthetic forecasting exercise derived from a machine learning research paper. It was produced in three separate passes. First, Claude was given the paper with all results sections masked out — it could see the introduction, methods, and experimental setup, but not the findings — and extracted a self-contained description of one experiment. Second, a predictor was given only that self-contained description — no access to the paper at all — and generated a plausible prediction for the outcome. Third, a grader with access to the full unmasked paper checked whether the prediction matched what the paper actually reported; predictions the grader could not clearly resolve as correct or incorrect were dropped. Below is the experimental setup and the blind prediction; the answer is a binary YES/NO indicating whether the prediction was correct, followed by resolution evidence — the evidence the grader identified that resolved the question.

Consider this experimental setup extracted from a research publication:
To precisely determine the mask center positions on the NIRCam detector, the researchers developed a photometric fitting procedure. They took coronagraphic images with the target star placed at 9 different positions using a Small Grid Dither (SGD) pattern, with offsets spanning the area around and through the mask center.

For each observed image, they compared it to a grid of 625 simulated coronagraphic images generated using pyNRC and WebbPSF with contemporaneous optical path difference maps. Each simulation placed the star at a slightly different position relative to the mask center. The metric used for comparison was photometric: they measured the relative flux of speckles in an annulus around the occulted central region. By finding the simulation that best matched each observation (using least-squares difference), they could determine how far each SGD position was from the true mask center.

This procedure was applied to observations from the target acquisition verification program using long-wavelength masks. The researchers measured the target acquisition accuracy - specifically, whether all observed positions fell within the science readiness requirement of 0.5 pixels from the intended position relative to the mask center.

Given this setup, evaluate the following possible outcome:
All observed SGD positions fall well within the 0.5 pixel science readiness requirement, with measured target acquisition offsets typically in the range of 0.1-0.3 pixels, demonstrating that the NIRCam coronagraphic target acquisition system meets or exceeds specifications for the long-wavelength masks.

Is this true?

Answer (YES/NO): NO